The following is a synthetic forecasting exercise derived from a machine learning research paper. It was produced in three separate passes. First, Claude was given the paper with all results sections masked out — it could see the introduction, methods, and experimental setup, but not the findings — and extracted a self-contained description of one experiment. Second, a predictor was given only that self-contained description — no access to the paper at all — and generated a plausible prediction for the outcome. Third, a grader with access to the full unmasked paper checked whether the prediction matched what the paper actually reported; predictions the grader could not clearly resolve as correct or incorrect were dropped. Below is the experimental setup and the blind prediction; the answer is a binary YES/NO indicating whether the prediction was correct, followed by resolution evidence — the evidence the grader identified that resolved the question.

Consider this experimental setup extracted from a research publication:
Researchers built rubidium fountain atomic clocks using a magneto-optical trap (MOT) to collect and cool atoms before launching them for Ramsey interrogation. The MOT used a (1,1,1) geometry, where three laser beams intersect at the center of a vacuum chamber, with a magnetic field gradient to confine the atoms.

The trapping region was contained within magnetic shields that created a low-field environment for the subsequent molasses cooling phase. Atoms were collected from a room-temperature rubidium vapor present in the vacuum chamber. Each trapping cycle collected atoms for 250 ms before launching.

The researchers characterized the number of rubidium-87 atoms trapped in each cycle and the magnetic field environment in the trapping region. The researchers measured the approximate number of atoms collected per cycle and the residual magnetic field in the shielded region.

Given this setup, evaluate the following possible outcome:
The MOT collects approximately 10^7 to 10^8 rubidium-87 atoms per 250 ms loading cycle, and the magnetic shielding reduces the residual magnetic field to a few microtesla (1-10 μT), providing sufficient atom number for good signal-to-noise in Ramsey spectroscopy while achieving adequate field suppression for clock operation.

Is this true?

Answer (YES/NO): NO